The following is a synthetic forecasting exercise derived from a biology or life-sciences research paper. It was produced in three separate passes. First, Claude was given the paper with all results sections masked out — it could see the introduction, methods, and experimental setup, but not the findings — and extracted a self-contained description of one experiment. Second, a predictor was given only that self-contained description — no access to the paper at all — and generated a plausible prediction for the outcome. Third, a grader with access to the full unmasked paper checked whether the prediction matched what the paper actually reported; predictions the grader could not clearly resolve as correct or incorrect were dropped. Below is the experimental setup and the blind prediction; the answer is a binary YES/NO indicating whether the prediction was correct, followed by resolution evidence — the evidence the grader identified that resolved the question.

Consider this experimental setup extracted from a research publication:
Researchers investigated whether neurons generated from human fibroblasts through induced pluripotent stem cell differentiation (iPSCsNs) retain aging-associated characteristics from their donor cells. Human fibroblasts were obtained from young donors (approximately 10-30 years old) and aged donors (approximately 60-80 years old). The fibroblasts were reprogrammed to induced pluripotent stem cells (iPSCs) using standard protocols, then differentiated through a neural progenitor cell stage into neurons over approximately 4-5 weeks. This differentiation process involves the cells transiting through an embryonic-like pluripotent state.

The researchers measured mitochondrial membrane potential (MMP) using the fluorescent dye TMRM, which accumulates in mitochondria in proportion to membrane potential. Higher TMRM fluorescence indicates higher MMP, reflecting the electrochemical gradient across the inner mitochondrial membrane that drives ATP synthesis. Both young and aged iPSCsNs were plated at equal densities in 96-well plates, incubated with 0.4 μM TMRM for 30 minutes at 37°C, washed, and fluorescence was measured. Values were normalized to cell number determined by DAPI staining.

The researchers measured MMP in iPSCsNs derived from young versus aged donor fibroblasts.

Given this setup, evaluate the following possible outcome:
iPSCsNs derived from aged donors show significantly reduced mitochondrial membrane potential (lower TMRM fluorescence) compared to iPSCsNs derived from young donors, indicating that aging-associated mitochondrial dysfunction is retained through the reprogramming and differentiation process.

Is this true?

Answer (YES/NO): YES